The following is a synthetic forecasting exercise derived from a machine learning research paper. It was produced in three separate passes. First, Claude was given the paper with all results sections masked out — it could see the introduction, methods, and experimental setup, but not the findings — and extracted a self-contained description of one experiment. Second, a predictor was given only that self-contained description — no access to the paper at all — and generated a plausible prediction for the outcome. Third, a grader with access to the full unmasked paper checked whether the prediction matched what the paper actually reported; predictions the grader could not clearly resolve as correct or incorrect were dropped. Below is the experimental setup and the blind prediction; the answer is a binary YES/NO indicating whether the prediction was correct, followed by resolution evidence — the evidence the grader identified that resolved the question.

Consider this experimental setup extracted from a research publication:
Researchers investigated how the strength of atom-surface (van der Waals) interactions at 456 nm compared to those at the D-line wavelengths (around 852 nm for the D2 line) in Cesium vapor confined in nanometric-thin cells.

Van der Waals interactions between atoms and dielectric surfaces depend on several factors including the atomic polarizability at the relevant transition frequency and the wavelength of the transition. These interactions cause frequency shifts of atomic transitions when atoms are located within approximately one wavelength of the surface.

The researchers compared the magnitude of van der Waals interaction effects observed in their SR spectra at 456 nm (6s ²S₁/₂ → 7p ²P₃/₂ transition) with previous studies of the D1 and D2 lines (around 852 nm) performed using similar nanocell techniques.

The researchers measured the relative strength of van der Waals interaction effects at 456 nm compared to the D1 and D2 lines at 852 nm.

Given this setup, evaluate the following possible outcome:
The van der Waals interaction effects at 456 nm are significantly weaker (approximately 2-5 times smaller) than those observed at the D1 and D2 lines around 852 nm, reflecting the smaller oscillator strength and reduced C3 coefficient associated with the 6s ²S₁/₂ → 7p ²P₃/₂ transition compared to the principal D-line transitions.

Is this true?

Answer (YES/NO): NO